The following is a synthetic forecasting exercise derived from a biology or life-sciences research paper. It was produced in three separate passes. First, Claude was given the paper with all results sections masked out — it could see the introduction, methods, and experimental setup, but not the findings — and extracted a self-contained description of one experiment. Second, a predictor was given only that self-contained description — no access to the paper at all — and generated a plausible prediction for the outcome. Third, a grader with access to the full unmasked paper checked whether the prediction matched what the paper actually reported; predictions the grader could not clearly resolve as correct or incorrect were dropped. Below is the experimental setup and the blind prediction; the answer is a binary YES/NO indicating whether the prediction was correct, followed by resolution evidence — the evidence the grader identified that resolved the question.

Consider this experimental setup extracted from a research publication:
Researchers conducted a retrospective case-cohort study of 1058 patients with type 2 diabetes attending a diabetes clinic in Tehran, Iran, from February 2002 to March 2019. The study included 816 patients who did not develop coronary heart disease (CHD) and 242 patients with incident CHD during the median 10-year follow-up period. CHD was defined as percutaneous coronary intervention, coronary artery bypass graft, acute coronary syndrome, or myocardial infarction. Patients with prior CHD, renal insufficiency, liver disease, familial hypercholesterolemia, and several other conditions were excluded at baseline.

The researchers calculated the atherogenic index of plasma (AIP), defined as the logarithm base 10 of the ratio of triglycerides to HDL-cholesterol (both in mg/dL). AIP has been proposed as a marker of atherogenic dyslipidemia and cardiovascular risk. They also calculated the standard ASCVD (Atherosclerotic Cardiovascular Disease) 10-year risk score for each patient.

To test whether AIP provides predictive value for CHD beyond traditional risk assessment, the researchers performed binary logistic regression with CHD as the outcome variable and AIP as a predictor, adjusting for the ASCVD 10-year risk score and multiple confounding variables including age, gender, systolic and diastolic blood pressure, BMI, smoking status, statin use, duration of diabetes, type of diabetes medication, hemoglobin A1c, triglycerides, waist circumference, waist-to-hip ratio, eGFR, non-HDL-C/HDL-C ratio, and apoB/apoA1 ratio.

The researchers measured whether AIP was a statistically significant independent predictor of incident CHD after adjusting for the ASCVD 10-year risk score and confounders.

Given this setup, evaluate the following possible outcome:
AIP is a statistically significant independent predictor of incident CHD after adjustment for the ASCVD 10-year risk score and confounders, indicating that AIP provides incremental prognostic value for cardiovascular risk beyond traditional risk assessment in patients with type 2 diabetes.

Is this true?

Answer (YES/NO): NO